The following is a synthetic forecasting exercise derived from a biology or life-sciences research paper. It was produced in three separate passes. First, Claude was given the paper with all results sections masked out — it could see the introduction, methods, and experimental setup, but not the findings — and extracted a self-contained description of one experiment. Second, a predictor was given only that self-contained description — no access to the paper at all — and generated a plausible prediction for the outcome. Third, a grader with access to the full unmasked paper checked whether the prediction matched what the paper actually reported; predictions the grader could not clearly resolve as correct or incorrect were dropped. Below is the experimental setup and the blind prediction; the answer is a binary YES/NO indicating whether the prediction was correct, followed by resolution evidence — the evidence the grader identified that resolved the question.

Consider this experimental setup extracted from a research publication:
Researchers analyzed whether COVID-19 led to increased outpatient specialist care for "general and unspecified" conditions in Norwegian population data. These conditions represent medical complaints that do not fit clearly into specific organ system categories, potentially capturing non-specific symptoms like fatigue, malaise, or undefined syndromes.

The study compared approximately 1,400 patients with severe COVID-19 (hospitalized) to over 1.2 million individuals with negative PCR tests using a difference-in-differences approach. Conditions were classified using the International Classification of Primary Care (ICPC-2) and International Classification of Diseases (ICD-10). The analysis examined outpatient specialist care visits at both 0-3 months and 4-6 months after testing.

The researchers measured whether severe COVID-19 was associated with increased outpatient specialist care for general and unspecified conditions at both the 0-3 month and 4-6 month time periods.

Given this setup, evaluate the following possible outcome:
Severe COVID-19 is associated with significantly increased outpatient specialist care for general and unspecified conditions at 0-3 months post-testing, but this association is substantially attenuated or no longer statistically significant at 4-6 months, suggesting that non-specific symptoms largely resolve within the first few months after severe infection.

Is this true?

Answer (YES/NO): NO